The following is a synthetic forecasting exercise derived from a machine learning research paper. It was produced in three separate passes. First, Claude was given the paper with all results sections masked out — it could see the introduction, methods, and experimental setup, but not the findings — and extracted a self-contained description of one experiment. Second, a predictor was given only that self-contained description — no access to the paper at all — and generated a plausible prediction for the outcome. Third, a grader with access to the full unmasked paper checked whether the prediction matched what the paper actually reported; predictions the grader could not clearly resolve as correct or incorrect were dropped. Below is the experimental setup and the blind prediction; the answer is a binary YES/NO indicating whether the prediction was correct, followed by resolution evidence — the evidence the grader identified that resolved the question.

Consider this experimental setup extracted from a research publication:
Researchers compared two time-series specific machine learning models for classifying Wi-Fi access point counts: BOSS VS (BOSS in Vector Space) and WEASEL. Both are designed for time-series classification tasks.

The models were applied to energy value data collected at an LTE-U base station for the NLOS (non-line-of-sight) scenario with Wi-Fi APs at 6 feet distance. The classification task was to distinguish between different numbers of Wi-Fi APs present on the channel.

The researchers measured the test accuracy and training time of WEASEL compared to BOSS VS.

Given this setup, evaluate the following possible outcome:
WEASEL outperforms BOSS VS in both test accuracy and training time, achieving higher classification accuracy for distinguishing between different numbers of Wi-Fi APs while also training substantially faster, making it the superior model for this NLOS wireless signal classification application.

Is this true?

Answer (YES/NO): NO